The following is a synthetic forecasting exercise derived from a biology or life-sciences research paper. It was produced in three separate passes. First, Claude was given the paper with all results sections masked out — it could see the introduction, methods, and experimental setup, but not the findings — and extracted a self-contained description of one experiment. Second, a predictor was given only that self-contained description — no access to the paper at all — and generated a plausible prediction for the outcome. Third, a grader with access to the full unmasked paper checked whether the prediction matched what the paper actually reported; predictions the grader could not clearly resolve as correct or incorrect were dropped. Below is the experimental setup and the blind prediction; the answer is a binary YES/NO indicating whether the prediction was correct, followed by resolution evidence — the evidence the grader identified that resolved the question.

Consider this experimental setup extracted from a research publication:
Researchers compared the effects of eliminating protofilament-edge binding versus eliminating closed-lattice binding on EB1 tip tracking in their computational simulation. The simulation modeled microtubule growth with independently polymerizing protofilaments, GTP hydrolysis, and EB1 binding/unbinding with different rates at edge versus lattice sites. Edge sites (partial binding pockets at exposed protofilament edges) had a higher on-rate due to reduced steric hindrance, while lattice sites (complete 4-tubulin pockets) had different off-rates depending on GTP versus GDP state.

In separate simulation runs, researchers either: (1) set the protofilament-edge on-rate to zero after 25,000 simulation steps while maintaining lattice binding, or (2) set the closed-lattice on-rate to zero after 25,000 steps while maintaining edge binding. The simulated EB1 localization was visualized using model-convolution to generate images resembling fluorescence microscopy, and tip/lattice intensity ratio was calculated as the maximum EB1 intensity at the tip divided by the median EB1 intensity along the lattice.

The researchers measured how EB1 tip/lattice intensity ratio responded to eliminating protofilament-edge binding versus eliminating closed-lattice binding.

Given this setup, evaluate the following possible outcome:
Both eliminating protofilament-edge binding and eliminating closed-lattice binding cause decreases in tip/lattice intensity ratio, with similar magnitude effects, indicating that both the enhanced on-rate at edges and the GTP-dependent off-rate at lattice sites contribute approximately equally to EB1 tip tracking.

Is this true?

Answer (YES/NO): NO